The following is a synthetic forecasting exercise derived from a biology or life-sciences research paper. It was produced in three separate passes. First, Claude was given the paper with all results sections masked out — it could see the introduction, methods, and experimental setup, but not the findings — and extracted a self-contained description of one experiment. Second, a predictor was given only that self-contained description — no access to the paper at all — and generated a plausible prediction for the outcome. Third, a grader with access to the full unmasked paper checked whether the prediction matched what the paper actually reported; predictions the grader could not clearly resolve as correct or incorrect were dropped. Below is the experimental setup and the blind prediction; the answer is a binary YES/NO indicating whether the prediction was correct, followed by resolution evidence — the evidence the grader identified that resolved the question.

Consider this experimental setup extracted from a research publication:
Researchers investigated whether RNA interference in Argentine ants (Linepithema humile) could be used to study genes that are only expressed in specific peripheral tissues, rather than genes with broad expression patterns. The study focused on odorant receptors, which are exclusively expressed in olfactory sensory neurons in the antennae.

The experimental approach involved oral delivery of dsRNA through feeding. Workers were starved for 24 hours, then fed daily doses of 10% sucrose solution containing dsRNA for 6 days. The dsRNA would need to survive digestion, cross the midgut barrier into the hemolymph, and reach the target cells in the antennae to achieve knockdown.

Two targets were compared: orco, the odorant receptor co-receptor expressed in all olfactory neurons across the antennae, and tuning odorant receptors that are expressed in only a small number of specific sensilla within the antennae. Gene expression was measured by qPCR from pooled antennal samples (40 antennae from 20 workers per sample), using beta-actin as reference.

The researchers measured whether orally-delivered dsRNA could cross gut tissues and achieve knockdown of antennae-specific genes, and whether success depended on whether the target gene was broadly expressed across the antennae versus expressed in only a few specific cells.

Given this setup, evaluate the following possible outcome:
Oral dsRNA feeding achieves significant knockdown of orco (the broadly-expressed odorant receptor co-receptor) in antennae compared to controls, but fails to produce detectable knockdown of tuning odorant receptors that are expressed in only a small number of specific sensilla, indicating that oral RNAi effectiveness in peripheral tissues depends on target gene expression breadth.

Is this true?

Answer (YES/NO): YES